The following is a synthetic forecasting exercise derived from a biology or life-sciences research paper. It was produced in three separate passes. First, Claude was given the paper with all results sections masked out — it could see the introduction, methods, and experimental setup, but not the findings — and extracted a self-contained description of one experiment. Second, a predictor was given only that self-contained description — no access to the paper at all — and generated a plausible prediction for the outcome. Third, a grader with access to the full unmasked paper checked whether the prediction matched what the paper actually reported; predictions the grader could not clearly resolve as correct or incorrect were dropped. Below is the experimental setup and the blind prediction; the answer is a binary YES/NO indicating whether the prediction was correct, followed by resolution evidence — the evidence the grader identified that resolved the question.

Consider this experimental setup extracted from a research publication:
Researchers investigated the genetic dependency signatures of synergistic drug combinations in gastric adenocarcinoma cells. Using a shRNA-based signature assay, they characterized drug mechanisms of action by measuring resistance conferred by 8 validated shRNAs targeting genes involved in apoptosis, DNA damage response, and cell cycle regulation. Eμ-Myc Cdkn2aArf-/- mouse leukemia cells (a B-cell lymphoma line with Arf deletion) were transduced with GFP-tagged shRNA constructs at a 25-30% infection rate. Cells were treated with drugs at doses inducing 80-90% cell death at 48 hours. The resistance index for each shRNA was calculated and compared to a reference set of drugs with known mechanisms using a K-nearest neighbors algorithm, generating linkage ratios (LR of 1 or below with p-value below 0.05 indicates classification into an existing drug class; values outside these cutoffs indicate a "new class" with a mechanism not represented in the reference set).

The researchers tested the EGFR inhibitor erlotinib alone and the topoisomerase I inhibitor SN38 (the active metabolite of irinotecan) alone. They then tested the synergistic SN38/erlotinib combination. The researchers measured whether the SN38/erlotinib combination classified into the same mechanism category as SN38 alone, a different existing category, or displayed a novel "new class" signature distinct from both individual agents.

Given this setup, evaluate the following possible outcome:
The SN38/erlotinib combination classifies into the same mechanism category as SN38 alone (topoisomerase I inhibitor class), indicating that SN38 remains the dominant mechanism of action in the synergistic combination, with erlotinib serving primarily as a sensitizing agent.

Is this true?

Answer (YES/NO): YES